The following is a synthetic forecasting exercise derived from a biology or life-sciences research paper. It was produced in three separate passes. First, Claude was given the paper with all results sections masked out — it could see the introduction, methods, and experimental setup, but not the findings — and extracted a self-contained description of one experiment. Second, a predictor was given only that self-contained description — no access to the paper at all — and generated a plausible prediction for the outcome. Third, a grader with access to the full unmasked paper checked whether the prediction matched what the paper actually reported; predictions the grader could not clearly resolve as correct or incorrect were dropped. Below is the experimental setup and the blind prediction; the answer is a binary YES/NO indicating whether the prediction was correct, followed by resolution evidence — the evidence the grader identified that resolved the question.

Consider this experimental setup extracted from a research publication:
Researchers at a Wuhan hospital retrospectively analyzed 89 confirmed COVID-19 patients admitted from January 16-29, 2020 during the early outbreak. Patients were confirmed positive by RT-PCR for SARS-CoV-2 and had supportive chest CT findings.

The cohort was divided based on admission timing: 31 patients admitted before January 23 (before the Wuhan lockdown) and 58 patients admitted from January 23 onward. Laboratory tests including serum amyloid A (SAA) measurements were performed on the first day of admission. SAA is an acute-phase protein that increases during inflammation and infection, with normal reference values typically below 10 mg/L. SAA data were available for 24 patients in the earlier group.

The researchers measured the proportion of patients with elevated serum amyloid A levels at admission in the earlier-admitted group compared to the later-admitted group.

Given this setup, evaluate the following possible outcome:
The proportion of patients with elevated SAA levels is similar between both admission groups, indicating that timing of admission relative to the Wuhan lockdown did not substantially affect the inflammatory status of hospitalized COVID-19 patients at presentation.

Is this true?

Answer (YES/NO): NO